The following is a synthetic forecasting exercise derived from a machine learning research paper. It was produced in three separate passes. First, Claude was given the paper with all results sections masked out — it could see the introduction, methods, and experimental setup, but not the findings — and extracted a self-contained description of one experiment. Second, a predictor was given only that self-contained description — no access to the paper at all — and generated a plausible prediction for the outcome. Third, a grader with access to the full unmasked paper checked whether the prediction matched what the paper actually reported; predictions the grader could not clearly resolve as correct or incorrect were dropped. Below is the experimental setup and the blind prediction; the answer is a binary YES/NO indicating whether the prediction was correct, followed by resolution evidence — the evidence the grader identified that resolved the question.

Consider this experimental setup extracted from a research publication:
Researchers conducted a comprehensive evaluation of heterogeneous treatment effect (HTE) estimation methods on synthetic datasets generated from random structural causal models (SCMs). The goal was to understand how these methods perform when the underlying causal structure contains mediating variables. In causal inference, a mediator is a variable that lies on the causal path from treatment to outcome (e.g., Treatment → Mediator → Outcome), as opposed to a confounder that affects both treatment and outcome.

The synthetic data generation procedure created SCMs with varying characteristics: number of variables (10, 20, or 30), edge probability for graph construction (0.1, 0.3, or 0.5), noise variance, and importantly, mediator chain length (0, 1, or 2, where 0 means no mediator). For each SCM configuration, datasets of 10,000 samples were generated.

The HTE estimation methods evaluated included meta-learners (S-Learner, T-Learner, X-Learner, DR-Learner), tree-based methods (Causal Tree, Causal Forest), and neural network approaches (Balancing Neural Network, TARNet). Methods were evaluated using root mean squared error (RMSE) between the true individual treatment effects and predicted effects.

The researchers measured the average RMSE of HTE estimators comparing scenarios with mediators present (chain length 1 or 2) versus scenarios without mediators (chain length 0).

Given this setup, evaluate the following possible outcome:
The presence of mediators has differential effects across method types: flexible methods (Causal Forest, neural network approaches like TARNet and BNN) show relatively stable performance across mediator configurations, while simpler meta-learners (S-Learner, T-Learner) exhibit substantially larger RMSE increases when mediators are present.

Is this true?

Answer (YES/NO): NO